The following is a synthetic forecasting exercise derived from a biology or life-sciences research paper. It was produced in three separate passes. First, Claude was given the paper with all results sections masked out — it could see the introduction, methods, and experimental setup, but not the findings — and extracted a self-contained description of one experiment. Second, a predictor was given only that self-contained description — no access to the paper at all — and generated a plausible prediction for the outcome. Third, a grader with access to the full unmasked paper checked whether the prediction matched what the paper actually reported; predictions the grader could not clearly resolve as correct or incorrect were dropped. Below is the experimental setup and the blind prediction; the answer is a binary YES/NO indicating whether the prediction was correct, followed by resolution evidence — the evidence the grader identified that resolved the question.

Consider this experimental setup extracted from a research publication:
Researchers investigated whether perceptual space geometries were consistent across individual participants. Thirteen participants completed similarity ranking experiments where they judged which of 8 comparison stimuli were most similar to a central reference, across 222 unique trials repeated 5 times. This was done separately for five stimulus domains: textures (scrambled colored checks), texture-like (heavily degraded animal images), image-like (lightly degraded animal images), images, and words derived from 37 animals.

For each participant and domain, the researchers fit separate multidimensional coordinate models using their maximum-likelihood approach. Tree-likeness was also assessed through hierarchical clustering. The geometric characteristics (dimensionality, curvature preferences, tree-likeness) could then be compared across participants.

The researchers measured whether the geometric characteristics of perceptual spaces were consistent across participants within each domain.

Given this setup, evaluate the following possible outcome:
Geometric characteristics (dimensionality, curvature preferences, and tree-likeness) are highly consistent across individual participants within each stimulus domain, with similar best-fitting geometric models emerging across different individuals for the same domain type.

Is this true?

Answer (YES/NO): NO